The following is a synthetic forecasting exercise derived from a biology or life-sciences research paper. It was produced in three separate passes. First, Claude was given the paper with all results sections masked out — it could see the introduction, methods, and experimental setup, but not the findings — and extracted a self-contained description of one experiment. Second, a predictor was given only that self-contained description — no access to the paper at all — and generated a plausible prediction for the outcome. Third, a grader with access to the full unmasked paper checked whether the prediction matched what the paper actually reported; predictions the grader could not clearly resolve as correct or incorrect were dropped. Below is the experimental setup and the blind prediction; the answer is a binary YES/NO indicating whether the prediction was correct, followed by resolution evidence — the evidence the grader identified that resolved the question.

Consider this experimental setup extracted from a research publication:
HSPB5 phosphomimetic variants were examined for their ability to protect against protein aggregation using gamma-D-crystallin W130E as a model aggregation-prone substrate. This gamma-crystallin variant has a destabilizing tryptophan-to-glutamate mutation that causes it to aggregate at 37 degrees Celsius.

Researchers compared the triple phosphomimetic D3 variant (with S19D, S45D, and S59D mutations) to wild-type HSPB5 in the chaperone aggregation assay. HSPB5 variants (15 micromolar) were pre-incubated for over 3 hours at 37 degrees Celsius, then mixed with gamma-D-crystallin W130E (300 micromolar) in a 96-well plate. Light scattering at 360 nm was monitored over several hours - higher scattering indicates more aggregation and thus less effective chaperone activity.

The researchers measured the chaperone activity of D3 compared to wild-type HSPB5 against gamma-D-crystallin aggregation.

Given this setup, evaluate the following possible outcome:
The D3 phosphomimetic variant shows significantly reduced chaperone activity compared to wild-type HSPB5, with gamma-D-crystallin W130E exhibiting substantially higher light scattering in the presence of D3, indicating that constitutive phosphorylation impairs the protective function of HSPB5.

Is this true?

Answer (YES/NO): NO